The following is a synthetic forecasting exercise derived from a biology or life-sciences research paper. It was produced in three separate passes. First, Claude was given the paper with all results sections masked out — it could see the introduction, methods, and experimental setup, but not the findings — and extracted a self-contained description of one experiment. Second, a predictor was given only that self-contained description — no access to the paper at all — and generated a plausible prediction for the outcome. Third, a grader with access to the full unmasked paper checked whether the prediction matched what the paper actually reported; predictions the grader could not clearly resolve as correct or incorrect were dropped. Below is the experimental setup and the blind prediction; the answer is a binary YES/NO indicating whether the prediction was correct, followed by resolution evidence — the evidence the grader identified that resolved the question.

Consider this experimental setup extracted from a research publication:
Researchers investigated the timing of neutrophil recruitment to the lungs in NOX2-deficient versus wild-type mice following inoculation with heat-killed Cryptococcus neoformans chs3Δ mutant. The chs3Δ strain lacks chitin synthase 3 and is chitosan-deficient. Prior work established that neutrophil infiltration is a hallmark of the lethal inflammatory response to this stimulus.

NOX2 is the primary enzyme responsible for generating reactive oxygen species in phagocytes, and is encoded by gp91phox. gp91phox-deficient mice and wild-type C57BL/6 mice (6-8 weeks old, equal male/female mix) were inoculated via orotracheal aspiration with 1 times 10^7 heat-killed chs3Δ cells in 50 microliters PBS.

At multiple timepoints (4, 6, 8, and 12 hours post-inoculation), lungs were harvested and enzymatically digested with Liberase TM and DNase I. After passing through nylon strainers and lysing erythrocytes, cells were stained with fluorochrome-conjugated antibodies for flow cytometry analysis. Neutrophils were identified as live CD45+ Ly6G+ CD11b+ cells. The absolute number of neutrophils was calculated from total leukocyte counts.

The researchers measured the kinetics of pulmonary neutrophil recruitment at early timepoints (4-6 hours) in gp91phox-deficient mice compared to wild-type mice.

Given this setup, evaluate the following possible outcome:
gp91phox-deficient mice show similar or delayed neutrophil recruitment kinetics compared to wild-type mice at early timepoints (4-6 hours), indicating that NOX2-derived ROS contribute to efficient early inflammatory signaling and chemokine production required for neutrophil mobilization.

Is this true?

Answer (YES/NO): NO